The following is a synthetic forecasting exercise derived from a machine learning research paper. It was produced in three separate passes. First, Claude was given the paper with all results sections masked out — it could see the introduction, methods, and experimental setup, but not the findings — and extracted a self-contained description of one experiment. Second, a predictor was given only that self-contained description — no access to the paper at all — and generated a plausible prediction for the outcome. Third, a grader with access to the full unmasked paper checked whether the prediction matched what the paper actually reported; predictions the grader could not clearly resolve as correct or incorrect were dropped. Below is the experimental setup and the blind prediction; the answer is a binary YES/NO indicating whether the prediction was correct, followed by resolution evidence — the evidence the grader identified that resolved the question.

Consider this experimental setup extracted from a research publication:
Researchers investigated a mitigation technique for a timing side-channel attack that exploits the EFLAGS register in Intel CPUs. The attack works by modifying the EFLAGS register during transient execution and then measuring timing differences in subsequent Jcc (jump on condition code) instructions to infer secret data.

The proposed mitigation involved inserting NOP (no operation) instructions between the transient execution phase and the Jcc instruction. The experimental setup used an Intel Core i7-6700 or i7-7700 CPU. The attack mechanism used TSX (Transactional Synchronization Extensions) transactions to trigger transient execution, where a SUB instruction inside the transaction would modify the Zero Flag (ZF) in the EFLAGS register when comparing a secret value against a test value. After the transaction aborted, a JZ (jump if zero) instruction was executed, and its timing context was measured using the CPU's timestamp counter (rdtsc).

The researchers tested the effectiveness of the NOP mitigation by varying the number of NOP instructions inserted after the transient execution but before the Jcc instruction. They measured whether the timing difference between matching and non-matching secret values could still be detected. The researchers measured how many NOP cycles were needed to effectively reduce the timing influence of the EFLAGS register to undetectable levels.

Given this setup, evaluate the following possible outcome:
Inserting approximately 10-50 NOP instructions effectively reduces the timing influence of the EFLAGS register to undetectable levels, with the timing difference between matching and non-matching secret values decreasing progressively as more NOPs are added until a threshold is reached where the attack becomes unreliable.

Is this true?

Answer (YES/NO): NO